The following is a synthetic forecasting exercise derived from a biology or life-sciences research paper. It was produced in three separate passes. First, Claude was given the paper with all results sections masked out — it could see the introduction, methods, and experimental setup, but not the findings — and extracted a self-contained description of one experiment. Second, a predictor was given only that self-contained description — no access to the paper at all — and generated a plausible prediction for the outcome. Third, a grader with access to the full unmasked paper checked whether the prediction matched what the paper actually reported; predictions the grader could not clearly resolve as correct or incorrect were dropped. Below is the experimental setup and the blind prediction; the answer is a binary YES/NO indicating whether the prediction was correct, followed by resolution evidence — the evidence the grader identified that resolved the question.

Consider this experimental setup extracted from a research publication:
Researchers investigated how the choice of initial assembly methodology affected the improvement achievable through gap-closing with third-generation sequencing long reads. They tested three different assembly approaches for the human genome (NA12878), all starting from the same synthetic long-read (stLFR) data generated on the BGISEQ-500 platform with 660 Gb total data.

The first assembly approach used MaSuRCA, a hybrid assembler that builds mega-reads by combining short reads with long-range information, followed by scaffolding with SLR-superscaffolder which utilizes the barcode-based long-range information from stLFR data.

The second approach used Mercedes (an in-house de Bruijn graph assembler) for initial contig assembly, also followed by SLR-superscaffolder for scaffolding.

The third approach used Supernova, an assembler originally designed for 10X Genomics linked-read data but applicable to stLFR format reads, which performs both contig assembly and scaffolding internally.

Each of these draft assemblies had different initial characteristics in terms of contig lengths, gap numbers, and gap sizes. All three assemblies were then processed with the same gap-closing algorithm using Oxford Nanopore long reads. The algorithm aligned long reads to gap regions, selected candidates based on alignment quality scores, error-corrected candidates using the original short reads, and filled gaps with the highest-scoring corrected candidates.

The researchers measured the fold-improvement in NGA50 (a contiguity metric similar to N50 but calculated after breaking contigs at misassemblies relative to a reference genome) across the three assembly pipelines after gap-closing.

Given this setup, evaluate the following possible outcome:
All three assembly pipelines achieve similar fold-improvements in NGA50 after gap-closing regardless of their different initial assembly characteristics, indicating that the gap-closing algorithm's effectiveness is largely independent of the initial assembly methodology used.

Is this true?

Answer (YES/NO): NO